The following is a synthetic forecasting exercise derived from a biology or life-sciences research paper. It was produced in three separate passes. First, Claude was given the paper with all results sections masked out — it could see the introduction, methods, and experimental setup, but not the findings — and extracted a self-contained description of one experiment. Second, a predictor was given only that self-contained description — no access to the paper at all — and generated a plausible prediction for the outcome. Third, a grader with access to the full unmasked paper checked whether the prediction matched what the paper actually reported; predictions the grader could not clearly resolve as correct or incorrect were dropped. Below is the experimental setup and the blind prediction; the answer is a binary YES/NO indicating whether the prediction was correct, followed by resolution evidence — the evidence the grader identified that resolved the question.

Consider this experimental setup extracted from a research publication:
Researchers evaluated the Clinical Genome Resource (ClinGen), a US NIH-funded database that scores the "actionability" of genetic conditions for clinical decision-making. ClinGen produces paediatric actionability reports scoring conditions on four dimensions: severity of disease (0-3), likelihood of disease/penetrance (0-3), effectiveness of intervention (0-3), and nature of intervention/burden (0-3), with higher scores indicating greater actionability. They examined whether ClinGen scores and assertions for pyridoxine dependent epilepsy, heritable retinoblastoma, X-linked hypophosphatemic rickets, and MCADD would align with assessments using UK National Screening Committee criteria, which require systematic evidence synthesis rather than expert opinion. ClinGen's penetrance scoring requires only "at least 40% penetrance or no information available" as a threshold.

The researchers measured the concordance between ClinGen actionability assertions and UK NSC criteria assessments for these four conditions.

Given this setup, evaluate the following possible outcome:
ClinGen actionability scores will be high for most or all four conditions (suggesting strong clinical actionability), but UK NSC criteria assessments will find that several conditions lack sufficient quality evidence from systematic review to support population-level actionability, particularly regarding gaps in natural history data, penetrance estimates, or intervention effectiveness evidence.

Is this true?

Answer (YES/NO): YES